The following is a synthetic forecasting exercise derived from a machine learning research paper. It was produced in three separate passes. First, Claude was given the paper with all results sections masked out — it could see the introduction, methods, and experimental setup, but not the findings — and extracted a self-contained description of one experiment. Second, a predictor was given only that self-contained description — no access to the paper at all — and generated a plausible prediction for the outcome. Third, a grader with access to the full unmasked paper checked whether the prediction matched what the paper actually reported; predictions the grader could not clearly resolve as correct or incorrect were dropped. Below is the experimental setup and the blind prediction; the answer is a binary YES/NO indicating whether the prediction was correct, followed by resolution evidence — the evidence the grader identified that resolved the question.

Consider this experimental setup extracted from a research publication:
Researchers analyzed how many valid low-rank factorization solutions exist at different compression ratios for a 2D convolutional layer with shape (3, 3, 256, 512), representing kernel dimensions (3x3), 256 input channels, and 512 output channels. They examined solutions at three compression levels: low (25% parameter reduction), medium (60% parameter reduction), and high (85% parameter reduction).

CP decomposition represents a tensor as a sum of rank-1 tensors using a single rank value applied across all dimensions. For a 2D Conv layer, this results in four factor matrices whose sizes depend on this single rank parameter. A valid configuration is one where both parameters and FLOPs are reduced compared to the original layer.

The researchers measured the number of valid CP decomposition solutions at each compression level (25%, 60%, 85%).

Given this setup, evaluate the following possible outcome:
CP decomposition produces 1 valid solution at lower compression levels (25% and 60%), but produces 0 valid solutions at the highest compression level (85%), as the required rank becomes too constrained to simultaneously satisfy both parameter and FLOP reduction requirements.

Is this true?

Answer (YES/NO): NO